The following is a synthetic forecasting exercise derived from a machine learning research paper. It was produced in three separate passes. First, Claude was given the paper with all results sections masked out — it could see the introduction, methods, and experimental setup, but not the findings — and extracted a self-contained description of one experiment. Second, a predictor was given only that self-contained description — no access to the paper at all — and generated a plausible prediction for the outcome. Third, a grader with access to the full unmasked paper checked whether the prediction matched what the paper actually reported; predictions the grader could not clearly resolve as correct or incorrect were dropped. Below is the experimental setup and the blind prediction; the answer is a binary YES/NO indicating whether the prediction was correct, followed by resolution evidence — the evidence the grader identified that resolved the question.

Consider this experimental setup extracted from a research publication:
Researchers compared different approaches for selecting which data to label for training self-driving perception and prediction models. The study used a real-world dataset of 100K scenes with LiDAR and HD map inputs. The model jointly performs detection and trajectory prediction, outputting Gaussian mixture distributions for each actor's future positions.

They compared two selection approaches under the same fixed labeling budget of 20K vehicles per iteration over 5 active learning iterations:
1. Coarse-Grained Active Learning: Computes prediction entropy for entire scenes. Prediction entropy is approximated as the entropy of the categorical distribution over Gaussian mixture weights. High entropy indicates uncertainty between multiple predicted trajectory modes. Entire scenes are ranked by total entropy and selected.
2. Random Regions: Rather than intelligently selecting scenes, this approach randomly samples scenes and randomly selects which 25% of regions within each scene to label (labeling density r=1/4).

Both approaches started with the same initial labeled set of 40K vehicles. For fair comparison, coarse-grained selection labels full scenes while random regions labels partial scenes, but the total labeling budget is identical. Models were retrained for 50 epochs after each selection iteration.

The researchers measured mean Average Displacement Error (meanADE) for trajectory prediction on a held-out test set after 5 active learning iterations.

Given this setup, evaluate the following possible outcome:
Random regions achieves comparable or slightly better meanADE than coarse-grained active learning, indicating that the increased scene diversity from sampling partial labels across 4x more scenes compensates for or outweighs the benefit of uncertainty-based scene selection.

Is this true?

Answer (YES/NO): YES